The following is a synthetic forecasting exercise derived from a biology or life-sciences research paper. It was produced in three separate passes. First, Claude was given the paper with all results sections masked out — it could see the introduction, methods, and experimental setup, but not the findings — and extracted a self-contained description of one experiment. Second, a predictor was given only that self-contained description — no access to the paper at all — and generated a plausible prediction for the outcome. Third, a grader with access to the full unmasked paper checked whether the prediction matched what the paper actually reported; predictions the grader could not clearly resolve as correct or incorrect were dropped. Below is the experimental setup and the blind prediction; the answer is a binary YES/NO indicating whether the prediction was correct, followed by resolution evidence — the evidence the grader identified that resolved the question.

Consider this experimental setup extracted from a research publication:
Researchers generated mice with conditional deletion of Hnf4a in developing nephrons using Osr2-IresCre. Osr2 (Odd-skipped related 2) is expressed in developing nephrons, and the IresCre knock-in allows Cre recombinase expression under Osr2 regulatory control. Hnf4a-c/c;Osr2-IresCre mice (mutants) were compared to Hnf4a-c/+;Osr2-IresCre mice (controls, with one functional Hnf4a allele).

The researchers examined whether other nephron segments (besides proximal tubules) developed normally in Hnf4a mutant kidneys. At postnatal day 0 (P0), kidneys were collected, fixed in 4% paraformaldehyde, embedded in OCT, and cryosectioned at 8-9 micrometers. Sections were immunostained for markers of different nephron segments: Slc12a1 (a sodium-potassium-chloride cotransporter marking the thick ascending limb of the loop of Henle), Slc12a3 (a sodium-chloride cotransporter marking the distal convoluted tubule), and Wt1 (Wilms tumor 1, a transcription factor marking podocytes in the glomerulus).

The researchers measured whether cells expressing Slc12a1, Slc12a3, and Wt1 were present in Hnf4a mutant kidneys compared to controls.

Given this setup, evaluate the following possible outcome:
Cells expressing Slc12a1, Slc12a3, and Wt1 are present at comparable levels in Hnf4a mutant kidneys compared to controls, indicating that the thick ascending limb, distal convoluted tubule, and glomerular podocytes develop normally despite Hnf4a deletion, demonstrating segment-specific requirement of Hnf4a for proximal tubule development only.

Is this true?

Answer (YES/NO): YES